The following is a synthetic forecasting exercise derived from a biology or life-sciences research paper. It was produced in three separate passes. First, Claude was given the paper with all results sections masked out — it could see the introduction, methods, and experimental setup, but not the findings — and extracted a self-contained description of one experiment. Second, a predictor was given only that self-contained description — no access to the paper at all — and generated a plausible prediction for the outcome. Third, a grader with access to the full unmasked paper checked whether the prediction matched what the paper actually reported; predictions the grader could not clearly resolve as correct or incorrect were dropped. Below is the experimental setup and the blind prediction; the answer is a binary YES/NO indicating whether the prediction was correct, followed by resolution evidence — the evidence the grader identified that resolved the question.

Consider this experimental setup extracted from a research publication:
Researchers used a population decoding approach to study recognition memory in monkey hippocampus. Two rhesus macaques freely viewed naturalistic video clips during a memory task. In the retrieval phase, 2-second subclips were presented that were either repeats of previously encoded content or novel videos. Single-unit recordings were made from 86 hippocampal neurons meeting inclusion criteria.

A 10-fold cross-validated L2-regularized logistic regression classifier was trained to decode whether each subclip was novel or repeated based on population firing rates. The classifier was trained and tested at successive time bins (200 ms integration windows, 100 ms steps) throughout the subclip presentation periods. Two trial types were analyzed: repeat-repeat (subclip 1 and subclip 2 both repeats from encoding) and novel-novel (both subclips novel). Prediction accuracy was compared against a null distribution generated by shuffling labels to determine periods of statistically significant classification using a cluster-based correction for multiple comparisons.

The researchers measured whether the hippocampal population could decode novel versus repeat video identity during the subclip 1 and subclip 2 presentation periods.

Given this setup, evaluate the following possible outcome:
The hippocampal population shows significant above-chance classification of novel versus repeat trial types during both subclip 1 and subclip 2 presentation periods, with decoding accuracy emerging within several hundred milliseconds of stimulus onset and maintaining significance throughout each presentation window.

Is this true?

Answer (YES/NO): YES